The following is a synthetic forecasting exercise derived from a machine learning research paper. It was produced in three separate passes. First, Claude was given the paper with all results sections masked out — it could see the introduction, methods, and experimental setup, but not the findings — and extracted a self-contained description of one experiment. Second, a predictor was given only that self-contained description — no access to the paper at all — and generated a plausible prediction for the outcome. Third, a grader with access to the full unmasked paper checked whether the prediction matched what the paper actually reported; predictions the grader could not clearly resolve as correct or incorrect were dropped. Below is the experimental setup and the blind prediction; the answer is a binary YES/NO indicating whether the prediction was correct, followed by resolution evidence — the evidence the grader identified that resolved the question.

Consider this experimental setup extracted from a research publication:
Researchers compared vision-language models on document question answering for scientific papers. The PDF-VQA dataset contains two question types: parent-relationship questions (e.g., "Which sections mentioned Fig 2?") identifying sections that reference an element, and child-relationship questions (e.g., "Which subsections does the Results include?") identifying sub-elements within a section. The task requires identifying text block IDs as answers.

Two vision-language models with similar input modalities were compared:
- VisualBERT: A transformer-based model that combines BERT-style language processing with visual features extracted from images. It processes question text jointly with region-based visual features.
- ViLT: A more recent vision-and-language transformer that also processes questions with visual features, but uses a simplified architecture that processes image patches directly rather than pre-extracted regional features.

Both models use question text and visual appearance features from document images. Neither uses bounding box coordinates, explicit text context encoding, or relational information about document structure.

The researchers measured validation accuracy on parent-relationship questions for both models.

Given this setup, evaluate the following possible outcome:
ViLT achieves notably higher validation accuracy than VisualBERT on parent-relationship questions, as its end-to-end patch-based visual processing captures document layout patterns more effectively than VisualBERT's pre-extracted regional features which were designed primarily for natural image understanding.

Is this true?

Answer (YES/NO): NO